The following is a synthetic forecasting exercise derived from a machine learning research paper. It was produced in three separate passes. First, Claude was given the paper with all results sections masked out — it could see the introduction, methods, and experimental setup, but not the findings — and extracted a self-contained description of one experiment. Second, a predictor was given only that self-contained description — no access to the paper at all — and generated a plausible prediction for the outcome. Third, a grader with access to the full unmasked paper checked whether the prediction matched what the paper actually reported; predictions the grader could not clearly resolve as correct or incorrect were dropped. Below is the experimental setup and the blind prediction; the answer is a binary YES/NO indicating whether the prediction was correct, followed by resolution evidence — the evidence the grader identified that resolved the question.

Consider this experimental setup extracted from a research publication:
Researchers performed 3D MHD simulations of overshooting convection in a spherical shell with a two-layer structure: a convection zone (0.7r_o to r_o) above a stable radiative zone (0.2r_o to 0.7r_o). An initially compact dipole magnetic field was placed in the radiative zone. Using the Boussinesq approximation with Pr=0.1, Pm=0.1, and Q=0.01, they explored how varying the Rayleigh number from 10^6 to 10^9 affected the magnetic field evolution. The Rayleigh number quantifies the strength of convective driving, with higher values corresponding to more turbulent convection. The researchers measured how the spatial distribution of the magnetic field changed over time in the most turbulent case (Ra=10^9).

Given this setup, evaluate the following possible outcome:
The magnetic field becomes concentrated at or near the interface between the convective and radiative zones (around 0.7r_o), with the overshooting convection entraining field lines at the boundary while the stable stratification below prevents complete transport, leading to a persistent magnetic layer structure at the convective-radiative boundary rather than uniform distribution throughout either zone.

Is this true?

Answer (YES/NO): NO